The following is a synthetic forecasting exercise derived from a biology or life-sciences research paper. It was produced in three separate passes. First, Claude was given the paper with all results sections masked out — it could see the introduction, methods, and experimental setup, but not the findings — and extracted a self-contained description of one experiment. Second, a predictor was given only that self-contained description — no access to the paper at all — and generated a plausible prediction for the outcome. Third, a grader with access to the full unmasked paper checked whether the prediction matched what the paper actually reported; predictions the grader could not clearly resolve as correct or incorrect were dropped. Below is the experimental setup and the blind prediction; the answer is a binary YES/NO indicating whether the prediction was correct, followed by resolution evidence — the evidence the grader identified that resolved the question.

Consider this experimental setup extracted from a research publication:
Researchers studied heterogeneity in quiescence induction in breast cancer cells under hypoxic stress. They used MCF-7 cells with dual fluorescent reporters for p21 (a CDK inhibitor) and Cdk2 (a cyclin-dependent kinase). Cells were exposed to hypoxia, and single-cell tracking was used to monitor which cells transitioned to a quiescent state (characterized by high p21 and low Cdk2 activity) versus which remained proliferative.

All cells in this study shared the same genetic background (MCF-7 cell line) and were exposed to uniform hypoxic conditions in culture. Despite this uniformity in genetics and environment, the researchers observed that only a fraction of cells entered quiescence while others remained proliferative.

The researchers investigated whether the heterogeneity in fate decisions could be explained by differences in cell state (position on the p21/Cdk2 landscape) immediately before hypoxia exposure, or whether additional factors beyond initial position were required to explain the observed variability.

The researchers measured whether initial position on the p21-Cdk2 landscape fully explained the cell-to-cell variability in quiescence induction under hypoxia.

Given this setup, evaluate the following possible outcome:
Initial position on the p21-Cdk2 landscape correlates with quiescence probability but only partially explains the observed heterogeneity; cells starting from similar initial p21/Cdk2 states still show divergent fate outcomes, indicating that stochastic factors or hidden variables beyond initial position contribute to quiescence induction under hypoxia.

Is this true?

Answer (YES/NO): YES